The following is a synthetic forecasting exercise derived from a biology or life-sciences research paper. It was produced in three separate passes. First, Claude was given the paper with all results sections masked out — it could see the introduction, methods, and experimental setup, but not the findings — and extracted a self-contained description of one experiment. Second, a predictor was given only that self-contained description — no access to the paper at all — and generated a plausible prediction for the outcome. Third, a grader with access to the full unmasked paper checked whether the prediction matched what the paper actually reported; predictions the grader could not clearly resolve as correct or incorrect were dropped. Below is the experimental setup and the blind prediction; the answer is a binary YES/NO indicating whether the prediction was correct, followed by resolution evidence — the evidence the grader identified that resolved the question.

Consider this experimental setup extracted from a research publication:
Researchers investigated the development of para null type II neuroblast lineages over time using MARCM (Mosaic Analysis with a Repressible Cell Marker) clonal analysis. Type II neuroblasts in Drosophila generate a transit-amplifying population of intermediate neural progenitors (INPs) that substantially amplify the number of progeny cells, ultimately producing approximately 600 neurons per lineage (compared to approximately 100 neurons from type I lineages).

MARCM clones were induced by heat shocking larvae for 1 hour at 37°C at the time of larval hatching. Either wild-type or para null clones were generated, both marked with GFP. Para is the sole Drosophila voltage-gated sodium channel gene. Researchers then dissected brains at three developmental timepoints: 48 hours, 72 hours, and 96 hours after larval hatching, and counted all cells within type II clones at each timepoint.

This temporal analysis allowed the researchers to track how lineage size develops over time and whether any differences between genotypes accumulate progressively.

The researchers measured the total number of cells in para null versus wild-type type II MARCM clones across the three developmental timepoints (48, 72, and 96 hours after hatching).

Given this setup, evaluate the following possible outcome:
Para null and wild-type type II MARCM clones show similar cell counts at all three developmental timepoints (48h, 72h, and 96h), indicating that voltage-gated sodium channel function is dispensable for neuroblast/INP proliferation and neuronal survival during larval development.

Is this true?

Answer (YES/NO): NO